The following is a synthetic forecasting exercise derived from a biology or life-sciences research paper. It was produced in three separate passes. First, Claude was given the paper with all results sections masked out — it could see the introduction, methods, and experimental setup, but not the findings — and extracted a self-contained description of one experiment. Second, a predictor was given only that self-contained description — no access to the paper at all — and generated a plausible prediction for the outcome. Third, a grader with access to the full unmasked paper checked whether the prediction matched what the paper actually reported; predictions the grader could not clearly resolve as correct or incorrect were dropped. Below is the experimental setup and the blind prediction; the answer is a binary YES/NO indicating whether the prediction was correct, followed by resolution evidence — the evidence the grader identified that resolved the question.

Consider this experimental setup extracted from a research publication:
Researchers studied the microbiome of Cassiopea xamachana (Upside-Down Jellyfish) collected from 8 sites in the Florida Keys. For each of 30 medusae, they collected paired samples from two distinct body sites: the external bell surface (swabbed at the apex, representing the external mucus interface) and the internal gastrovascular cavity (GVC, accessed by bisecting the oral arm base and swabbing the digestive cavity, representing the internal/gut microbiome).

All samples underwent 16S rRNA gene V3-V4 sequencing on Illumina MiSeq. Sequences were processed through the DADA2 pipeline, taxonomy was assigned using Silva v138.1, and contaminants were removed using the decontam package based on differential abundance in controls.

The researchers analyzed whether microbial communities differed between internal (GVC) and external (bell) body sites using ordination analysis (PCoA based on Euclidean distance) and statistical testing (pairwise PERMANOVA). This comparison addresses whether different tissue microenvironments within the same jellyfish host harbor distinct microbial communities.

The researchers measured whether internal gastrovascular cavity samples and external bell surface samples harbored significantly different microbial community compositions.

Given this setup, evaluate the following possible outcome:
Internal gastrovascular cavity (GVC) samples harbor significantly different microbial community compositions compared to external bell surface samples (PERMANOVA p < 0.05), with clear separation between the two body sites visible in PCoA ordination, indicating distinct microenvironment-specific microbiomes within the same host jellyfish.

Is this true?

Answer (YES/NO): YES